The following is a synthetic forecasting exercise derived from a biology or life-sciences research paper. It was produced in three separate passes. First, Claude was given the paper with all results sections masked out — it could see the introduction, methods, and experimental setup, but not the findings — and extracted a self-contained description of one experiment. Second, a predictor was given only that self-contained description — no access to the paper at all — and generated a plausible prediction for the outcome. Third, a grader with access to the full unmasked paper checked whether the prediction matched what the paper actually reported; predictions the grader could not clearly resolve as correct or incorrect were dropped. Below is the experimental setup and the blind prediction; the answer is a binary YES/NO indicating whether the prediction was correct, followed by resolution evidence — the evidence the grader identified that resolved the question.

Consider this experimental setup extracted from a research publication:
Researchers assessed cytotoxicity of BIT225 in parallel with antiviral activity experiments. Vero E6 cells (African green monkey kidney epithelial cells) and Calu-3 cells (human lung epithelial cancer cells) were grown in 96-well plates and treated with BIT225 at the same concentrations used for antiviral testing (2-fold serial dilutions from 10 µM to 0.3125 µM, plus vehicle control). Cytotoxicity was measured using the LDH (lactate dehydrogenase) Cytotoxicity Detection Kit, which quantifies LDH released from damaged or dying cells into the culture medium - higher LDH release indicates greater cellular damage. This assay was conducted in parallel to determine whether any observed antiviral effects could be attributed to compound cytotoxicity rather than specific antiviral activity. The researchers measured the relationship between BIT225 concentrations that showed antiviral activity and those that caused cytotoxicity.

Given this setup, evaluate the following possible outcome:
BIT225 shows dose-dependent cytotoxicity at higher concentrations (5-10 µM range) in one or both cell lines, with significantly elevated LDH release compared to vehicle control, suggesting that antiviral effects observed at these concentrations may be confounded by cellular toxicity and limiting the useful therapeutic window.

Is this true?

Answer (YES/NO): NO